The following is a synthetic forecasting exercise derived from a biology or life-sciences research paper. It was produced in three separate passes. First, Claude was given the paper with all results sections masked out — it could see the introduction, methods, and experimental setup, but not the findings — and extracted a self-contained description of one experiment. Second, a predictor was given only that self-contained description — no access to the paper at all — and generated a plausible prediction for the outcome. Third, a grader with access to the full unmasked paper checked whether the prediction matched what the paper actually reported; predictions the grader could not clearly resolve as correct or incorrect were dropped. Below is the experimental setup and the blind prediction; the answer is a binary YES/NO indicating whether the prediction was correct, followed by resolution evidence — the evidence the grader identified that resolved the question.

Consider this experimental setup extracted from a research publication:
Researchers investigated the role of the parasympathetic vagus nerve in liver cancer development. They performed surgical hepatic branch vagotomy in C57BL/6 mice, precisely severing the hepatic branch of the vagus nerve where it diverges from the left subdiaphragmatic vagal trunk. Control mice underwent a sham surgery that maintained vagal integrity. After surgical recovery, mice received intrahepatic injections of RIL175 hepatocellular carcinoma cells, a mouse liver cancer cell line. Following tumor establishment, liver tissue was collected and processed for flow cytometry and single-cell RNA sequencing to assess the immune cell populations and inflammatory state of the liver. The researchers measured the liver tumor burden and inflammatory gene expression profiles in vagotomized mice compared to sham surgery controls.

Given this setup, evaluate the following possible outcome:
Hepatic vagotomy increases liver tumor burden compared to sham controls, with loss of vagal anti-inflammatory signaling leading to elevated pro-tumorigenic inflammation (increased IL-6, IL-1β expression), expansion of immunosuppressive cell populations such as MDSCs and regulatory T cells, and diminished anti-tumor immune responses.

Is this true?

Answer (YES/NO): NO